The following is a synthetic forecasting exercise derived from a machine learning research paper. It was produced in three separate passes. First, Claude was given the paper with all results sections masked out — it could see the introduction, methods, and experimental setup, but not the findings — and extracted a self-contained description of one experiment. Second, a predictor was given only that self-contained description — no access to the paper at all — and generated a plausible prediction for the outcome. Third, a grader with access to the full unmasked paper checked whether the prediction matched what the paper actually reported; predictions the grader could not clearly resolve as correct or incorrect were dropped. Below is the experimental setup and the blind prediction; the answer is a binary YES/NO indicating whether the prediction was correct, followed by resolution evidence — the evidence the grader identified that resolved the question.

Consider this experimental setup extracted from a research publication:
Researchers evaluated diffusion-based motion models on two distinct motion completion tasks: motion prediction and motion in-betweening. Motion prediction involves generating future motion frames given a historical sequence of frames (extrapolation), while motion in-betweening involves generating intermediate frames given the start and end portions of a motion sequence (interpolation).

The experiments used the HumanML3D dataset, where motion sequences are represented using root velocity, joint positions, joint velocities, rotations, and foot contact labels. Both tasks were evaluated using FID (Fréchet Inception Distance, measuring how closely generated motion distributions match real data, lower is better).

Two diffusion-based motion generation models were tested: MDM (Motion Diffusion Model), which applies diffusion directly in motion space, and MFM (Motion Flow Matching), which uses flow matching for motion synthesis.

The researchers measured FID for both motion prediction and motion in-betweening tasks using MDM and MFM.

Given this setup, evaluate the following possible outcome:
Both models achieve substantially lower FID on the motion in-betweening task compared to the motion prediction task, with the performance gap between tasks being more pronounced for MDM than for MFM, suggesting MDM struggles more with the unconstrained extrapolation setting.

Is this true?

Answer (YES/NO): YES